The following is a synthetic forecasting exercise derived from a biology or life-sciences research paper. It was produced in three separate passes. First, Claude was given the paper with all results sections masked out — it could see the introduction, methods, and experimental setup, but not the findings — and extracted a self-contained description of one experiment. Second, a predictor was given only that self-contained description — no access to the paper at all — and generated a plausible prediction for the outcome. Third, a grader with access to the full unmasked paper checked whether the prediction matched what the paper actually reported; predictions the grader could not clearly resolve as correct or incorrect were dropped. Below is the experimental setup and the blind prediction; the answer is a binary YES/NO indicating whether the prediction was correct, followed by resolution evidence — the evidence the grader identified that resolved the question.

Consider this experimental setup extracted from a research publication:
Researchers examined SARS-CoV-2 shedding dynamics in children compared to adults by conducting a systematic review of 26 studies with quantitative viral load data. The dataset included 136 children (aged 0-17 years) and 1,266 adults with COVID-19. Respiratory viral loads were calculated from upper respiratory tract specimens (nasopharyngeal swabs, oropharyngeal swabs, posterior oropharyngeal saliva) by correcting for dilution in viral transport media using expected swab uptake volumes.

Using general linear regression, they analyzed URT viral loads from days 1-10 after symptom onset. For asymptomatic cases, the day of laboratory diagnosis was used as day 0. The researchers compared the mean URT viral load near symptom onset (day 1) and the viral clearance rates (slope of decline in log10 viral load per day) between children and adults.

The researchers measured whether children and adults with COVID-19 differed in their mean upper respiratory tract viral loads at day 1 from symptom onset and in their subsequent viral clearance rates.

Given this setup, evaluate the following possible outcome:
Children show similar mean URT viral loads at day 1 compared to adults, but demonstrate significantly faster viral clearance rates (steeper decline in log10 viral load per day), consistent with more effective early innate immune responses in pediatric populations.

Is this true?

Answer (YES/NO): NO